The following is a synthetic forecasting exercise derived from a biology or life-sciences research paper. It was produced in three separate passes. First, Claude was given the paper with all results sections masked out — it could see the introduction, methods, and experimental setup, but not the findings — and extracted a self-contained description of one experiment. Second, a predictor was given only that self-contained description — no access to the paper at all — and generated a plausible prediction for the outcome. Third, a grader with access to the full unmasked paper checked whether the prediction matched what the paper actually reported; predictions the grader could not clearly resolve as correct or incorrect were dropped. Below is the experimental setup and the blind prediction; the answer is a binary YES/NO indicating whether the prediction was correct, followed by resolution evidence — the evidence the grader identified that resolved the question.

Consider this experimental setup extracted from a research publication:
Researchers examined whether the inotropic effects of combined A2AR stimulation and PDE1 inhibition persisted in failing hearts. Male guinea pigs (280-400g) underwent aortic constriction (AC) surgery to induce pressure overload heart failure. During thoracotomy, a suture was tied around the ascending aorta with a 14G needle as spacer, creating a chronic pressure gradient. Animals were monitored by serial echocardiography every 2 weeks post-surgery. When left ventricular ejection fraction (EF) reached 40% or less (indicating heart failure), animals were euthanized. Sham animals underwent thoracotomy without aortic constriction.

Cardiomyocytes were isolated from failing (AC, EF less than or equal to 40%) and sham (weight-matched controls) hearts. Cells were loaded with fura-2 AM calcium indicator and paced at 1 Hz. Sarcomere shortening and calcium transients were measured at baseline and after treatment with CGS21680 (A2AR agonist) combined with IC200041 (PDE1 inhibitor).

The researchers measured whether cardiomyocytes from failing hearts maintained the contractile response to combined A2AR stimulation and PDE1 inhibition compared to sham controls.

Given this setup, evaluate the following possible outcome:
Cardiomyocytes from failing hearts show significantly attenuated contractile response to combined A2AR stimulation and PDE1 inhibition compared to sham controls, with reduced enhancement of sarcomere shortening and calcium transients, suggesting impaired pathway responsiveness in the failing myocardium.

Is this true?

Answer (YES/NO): NO